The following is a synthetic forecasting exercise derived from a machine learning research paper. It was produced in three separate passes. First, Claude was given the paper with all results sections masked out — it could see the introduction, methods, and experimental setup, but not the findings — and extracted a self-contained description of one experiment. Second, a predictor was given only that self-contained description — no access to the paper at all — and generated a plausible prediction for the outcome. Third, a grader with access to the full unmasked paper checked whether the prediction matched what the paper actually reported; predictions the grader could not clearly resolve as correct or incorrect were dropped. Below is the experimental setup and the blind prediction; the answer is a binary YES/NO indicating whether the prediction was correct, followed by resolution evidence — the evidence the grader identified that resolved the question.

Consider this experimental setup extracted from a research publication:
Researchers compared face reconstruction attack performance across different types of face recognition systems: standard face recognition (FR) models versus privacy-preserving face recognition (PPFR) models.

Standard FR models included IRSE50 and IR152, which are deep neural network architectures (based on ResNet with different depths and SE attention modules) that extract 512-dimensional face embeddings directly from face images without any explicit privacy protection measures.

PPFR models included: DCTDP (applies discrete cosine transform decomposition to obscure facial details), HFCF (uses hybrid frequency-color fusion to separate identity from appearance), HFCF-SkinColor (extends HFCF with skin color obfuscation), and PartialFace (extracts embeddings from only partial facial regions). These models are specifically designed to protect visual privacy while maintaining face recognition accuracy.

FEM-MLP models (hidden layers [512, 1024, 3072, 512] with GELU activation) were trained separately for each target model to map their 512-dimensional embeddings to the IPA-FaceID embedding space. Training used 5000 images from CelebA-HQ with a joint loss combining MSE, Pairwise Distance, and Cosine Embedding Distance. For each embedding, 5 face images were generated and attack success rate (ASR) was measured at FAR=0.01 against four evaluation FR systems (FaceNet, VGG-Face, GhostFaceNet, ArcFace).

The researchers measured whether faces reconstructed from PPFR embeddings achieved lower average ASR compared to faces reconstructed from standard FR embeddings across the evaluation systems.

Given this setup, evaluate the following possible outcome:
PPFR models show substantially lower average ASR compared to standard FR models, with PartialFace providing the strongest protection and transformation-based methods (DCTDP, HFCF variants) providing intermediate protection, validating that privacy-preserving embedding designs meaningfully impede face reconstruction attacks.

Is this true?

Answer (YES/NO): NO